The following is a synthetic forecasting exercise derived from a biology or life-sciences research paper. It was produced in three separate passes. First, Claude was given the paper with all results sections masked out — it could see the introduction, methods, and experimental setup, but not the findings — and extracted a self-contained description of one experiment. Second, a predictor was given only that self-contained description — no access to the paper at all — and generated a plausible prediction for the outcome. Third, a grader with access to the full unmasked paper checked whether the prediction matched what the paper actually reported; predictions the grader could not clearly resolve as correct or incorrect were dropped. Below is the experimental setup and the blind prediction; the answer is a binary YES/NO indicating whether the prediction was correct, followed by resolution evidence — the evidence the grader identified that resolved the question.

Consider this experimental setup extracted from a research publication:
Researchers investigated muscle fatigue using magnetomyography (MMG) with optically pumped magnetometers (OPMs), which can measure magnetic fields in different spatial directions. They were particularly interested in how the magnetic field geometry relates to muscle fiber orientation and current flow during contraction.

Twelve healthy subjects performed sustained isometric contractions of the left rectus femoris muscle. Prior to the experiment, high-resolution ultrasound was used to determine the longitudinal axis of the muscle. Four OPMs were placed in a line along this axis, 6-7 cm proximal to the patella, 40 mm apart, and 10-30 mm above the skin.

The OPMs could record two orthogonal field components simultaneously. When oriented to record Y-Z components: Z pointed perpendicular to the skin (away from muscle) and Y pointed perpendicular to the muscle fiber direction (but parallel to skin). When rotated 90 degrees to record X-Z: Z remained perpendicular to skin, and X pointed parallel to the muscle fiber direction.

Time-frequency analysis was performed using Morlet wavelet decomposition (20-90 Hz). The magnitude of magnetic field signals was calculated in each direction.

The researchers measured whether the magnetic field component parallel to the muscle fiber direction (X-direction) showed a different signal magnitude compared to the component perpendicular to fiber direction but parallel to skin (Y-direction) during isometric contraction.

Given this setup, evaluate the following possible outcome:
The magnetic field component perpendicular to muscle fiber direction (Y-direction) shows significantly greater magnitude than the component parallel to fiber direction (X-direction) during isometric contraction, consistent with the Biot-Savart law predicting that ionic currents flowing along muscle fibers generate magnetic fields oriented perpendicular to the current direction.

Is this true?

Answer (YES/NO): NO